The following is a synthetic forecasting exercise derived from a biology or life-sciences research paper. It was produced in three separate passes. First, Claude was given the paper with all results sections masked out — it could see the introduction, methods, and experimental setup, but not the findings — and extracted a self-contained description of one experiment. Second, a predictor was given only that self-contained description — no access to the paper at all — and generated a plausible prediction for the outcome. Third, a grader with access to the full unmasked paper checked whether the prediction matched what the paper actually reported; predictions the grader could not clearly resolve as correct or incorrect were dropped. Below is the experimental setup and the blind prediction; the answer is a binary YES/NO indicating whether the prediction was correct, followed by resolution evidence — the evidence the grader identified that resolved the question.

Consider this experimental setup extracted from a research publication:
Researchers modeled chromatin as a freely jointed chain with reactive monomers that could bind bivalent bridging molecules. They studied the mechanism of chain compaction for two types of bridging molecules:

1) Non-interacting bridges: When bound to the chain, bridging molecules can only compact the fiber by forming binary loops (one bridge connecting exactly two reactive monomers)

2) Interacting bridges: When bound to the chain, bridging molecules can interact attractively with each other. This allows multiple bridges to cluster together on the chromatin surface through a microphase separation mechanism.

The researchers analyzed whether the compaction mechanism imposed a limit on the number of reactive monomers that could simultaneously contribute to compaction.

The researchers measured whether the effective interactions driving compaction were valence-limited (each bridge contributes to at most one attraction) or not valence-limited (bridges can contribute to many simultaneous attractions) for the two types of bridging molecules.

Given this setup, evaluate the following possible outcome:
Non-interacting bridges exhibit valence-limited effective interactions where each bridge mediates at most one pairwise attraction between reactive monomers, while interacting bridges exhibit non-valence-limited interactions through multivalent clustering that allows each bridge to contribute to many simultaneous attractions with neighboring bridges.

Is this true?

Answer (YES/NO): YES